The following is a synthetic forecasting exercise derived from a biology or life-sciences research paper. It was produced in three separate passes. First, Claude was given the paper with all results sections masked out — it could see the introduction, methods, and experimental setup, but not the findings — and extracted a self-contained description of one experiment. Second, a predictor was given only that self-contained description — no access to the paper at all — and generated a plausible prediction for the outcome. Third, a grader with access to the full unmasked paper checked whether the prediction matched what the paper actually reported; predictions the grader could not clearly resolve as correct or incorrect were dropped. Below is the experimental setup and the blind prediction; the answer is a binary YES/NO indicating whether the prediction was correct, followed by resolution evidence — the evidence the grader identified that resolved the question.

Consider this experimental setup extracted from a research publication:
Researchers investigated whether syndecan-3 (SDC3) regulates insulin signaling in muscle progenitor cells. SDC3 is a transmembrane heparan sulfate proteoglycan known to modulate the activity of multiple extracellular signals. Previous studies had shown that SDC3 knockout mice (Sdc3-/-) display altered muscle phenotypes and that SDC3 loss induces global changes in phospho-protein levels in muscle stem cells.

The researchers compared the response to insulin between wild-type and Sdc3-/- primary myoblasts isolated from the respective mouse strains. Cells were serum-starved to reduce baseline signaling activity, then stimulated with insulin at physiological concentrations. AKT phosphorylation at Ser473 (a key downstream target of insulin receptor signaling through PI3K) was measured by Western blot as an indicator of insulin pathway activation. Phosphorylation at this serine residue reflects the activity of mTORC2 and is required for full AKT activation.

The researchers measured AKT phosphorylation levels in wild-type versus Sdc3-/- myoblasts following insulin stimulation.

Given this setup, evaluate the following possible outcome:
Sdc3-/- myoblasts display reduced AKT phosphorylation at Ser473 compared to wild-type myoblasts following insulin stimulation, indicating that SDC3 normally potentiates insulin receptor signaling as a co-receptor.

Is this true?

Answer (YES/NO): NO